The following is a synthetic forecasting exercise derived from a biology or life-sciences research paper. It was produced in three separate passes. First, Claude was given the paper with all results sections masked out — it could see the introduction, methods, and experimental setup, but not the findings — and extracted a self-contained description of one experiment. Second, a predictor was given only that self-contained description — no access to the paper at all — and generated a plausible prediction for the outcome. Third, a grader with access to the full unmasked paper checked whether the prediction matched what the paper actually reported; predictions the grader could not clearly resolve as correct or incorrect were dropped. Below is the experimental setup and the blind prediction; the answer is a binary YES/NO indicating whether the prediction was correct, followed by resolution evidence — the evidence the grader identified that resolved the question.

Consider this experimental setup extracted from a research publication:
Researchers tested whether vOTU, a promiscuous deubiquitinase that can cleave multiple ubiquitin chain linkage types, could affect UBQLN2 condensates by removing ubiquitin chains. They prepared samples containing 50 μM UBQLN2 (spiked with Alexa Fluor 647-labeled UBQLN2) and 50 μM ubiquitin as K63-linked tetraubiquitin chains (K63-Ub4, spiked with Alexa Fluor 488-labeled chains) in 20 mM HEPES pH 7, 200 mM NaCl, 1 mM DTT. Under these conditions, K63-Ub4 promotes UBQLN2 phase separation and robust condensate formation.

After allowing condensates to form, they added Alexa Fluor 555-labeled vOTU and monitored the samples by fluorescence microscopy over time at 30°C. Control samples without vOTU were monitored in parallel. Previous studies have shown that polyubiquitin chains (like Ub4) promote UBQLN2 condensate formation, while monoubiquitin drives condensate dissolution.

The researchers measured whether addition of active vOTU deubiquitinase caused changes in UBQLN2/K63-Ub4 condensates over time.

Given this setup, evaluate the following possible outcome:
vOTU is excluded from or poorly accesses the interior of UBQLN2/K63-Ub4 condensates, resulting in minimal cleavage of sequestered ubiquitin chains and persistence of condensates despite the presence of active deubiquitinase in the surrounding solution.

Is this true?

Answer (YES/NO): NO